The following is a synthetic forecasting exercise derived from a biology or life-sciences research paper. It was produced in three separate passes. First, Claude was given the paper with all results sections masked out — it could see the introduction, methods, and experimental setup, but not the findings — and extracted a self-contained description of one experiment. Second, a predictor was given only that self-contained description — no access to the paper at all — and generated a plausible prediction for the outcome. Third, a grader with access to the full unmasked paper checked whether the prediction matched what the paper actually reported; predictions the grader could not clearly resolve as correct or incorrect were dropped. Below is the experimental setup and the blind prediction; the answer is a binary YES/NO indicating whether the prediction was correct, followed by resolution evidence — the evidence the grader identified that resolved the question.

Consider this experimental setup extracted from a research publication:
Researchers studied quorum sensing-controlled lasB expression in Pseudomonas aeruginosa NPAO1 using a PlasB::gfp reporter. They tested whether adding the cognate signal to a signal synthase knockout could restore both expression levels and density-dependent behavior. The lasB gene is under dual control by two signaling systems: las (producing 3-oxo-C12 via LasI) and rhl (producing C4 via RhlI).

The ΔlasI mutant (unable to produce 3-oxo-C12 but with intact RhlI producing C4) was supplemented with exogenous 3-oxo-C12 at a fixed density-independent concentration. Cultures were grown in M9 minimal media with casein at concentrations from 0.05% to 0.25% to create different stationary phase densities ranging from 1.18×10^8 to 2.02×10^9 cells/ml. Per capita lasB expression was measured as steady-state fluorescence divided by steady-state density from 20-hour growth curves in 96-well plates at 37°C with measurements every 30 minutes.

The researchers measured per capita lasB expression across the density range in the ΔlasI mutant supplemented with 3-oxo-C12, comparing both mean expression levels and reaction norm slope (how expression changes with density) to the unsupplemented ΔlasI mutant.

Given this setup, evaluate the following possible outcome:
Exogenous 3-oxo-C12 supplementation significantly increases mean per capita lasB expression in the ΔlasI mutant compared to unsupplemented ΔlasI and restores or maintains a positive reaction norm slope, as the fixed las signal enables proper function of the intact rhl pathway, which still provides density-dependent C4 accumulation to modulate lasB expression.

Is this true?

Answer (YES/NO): YES